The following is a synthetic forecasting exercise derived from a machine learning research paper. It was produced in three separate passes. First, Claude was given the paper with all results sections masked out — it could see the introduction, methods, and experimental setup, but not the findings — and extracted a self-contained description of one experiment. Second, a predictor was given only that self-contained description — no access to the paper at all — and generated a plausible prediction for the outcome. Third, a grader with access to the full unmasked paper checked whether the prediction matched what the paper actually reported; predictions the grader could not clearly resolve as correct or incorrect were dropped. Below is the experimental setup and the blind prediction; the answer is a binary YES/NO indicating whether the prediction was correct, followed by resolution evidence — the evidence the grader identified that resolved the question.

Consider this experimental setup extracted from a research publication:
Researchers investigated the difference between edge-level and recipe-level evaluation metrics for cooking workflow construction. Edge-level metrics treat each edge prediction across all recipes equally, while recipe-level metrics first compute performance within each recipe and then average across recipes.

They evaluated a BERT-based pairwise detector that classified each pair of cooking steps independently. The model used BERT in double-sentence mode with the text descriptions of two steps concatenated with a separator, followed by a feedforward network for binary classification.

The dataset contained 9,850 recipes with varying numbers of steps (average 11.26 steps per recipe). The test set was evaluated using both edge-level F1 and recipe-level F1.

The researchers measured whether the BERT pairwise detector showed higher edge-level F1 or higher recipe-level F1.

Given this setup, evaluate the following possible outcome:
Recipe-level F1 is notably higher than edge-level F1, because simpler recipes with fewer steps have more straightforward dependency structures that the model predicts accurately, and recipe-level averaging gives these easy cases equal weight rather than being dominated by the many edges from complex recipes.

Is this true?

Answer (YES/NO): YES